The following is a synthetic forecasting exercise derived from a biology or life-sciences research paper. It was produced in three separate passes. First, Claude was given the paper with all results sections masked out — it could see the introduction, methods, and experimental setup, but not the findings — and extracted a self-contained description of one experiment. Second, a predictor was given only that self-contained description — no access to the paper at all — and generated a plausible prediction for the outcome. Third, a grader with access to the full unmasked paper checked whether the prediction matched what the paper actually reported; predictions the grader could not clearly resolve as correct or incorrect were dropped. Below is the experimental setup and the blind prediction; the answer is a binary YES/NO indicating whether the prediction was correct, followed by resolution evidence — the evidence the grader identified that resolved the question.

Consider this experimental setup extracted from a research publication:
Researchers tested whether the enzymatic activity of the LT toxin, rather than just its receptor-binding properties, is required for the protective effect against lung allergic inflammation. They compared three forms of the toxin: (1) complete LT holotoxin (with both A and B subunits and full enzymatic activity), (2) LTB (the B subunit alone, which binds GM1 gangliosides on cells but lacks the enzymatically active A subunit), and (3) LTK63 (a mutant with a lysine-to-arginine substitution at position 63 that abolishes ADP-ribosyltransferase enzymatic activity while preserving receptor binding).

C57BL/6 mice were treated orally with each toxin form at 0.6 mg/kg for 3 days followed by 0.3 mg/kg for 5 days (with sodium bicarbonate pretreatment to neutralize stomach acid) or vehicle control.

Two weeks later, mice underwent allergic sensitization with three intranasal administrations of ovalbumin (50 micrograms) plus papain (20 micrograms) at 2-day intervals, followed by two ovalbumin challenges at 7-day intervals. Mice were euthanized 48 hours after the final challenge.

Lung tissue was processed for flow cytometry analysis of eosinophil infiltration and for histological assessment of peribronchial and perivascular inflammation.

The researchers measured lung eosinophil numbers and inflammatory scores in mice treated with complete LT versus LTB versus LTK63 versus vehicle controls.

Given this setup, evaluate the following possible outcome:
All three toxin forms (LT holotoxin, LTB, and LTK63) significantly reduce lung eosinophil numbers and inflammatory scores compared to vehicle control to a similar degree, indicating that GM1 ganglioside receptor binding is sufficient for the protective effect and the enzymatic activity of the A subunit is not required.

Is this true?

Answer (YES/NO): NO